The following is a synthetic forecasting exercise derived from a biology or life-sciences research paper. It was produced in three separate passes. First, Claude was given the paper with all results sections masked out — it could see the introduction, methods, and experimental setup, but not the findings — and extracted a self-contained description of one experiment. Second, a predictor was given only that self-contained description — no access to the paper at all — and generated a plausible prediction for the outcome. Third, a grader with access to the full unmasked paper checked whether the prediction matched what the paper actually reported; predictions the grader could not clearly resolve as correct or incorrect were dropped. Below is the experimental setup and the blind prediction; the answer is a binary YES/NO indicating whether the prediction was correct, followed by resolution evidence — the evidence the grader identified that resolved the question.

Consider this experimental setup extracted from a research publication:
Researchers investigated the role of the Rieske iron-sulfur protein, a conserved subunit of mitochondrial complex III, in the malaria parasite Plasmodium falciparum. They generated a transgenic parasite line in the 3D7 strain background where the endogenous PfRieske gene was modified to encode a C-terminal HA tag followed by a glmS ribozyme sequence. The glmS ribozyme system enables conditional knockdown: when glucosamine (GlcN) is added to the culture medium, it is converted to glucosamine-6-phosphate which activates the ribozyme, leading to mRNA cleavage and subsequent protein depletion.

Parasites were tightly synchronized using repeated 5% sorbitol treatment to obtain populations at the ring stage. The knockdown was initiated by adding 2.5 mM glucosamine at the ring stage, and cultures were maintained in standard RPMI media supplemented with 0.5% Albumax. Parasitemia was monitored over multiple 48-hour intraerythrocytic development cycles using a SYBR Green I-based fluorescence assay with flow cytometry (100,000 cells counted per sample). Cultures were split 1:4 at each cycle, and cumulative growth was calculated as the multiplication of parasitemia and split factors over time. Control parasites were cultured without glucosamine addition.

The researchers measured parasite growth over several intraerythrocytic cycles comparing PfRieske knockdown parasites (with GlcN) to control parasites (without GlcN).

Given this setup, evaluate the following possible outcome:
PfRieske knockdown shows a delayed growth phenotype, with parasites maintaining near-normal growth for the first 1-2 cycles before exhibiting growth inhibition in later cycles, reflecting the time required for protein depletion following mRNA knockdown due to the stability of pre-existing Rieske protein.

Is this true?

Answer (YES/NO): YES